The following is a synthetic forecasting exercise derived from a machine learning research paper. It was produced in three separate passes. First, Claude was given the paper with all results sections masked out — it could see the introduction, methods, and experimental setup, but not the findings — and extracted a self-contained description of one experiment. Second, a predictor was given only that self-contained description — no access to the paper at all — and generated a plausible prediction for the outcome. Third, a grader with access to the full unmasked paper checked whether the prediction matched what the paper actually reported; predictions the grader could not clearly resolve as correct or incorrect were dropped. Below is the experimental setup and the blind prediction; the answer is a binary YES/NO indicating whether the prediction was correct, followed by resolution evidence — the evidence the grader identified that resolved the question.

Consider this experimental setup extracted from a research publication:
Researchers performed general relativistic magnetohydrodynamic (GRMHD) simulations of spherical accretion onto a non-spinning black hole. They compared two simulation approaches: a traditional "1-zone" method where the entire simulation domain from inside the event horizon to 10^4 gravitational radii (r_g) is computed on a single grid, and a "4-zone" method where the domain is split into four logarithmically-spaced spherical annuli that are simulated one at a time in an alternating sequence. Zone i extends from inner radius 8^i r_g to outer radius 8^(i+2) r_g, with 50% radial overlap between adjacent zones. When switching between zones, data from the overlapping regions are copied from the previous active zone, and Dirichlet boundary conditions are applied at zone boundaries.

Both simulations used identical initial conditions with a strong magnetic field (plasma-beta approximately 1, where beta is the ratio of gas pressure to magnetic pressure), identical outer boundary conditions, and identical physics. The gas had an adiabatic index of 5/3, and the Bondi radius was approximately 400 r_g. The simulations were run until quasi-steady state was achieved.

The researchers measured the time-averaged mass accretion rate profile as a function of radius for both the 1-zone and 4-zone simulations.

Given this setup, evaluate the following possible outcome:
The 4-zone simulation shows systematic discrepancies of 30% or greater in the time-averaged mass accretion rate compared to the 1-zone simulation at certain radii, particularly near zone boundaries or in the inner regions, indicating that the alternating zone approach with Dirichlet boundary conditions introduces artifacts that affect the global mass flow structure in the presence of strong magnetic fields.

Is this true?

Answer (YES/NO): NO